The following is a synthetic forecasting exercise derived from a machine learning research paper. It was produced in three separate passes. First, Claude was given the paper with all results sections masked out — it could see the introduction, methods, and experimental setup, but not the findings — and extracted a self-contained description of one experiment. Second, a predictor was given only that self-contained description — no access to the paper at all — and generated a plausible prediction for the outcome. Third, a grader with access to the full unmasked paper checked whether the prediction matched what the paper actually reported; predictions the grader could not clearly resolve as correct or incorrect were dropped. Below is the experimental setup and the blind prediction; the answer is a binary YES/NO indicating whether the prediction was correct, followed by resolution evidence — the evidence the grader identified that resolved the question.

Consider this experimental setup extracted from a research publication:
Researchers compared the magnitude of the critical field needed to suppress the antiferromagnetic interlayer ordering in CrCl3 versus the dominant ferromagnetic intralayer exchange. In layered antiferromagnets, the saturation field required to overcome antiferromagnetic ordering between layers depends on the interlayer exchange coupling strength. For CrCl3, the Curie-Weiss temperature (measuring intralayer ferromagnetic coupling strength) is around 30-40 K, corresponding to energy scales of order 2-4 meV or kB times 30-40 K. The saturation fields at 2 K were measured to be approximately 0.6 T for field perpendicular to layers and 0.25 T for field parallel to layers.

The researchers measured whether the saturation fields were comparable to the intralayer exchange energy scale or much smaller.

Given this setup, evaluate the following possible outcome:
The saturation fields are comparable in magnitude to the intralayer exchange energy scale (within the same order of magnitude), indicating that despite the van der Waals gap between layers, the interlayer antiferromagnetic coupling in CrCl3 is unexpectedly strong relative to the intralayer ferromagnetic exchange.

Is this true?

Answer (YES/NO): NO